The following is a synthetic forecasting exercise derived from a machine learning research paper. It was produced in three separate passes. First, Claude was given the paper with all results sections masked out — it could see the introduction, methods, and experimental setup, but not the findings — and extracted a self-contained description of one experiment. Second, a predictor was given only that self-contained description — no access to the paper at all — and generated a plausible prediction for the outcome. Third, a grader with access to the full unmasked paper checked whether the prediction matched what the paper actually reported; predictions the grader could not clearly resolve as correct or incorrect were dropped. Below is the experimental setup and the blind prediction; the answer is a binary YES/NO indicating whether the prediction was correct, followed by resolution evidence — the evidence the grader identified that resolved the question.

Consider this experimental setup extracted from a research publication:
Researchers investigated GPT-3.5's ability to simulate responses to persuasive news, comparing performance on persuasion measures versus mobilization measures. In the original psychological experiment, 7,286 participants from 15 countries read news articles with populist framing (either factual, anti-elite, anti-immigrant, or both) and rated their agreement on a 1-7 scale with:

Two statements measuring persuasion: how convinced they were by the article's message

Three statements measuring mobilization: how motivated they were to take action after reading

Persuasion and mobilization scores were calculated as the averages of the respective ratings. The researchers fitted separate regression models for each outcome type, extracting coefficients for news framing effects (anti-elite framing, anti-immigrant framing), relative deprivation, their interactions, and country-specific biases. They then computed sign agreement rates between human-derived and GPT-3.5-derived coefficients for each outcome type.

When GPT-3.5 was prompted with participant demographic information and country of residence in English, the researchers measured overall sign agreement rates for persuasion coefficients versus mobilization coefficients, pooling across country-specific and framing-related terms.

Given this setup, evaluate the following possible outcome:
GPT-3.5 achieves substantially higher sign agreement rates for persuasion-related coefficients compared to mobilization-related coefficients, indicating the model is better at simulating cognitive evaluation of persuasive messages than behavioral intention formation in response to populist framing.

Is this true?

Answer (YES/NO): NO